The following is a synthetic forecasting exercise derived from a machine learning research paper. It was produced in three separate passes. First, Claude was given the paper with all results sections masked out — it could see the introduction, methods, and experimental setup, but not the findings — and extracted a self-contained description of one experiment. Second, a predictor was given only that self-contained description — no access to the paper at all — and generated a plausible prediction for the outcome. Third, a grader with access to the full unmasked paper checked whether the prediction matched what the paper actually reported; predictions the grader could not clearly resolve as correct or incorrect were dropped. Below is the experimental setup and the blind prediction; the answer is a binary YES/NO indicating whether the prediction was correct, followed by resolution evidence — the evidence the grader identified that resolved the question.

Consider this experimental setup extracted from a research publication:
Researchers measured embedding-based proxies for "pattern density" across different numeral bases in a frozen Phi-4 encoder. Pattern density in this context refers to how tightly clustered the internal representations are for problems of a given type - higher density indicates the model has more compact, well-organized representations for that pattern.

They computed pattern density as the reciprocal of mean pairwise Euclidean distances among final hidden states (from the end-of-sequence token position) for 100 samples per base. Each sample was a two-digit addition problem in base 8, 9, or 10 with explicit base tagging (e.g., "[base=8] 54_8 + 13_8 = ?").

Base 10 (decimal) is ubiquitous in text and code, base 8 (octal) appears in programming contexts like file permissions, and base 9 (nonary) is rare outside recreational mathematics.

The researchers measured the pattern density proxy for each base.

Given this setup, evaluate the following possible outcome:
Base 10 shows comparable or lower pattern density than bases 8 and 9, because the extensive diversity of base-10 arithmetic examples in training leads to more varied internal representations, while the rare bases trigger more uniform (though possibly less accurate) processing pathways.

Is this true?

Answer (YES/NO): NO